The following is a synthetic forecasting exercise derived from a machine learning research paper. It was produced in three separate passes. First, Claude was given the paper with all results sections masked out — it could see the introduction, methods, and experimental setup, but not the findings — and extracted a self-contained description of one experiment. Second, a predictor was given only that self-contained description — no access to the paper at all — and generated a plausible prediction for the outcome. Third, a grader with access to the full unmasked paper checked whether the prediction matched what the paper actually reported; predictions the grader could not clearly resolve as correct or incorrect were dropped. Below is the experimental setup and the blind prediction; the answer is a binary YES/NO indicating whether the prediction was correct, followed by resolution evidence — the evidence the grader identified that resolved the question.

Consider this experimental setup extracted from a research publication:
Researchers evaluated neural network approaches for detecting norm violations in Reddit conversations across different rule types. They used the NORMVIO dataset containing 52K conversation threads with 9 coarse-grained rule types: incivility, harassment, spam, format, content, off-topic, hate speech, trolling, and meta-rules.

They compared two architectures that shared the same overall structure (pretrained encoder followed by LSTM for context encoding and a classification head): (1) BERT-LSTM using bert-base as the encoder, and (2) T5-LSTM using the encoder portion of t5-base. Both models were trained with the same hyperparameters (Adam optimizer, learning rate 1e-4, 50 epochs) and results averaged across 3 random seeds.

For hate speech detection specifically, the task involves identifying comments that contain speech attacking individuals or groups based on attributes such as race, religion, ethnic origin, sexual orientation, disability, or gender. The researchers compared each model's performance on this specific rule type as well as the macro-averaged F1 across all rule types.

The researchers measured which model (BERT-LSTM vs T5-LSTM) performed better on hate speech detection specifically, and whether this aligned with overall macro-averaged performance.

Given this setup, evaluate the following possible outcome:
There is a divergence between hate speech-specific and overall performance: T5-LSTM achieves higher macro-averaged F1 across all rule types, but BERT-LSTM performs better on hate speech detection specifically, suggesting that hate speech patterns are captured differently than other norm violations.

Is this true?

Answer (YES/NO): YES